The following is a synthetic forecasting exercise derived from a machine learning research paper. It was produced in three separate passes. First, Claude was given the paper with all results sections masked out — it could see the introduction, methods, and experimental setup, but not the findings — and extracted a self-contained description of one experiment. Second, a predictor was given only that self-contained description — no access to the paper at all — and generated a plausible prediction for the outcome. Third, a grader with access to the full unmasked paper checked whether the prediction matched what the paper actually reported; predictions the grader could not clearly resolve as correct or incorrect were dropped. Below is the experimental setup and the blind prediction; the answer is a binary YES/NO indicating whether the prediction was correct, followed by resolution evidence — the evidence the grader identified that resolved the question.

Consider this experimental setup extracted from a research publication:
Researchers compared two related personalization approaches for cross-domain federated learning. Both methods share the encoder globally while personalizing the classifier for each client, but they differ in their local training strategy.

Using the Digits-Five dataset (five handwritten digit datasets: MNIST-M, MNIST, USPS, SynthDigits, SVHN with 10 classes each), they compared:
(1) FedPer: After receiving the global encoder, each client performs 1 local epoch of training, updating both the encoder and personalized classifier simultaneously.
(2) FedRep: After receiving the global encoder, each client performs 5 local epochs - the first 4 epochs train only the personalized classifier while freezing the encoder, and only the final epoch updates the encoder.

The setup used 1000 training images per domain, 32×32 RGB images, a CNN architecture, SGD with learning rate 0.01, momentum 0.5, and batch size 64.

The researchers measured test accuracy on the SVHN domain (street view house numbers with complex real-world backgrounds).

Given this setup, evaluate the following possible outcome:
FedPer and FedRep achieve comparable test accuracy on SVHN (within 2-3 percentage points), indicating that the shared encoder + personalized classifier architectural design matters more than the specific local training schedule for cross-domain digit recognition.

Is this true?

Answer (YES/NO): NO